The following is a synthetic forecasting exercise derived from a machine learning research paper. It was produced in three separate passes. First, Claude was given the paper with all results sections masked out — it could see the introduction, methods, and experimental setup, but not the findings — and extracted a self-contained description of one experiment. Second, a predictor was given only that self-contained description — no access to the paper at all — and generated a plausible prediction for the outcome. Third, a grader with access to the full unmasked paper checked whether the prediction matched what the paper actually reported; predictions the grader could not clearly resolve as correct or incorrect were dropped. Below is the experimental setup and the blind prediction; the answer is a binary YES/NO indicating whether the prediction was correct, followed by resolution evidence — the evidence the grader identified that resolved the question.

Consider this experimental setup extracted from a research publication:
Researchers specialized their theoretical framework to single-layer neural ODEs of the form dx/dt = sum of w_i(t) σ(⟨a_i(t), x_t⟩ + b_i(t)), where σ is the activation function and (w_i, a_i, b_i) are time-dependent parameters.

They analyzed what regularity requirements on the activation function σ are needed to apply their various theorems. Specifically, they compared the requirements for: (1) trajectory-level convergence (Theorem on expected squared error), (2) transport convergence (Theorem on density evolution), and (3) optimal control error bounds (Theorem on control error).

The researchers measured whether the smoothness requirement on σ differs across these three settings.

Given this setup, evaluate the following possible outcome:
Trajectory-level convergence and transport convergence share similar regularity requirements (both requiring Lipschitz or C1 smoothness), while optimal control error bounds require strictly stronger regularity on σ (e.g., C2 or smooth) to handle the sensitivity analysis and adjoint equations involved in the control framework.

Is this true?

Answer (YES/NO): NO